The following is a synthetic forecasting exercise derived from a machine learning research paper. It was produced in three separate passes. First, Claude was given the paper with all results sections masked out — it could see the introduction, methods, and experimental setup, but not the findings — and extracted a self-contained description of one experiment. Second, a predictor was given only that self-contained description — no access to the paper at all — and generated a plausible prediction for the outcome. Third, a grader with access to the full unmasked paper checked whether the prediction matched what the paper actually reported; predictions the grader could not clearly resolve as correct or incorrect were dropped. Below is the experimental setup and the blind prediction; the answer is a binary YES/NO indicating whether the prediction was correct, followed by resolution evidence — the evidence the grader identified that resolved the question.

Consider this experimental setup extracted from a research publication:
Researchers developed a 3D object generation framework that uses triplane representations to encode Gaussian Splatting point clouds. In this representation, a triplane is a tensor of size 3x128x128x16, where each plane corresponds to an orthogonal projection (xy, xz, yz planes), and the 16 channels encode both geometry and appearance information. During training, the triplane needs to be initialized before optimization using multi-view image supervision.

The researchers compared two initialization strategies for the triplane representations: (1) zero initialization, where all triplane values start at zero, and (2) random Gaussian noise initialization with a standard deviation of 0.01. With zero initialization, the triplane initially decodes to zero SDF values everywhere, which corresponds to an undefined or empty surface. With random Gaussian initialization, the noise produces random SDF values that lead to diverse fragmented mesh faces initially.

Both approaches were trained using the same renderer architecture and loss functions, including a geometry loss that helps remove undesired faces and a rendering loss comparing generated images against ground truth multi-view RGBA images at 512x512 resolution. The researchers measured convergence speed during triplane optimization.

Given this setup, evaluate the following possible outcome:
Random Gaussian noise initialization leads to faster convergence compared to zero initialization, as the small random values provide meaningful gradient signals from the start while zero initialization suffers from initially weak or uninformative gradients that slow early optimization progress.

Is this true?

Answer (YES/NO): YES